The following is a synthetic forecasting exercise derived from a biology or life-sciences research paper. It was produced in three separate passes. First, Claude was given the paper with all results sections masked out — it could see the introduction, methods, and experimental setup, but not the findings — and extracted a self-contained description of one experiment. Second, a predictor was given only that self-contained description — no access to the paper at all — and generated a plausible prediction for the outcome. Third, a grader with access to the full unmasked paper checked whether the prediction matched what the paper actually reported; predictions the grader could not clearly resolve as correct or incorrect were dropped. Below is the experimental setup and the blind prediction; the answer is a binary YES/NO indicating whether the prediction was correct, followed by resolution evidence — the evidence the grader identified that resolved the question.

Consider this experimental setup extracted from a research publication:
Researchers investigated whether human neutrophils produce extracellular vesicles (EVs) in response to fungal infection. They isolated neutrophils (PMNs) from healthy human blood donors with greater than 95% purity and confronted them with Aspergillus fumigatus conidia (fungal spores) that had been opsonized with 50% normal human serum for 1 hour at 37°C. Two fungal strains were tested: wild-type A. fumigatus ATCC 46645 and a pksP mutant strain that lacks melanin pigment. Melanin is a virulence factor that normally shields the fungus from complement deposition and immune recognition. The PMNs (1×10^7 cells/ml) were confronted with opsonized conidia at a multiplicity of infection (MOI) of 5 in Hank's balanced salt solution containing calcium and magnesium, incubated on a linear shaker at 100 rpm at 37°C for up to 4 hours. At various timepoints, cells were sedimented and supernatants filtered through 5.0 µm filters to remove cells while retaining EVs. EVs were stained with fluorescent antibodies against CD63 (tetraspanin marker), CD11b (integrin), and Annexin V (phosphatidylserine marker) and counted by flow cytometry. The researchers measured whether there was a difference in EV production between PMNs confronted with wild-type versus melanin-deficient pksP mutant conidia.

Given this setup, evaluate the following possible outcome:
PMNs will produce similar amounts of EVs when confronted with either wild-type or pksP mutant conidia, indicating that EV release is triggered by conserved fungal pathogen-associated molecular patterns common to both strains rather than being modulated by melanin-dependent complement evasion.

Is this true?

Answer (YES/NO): NO